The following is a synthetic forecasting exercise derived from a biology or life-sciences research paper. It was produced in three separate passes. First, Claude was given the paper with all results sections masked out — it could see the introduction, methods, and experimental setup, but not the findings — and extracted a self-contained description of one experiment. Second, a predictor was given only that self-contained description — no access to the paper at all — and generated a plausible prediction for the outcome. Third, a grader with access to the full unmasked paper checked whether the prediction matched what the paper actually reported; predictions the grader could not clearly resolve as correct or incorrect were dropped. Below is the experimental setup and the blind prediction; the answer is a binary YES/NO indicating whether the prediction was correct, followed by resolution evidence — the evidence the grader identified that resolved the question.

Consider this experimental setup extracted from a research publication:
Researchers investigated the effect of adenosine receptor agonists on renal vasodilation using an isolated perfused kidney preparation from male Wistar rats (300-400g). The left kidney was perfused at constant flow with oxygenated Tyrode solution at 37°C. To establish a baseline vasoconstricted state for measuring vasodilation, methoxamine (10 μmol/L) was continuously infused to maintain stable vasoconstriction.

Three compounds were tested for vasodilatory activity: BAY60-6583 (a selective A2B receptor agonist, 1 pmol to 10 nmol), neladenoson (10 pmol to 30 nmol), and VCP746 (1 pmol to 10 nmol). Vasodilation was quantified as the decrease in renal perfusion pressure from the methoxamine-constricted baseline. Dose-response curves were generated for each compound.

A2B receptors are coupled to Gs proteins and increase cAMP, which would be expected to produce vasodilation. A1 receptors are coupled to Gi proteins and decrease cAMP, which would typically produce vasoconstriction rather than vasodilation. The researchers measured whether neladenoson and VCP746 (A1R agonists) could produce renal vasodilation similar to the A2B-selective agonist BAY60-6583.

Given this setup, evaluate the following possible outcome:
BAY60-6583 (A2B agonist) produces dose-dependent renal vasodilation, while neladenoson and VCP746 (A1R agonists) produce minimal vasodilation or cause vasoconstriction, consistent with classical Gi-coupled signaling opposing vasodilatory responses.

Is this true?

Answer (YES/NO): NO